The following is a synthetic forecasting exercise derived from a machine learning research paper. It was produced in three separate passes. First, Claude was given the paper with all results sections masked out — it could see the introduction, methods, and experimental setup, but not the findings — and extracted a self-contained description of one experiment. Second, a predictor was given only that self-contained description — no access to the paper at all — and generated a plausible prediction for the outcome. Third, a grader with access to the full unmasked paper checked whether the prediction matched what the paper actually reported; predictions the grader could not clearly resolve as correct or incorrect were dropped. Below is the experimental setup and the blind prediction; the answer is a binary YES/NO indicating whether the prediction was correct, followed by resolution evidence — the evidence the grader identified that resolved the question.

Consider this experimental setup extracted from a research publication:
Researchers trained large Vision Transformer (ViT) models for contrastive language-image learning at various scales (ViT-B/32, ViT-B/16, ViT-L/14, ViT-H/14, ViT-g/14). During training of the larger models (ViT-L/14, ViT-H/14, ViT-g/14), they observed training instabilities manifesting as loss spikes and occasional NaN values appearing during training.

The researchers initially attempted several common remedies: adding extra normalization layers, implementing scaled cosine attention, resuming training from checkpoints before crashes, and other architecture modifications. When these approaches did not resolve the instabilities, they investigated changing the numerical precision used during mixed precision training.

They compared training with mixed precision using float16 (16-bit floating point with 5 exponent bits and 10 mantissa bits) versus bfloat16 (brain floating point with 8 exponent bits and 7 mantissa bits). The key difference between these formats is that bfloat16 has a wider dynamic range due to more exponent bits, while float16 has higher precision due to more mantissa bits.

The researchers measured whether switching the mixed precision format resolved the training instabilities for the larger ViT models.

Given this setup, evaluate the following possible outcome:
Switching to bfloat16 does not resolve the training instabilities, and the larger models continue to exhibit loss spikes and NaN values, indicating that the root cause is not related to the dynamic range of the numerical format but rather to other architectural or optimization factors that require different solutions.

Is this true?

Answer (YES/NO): NO